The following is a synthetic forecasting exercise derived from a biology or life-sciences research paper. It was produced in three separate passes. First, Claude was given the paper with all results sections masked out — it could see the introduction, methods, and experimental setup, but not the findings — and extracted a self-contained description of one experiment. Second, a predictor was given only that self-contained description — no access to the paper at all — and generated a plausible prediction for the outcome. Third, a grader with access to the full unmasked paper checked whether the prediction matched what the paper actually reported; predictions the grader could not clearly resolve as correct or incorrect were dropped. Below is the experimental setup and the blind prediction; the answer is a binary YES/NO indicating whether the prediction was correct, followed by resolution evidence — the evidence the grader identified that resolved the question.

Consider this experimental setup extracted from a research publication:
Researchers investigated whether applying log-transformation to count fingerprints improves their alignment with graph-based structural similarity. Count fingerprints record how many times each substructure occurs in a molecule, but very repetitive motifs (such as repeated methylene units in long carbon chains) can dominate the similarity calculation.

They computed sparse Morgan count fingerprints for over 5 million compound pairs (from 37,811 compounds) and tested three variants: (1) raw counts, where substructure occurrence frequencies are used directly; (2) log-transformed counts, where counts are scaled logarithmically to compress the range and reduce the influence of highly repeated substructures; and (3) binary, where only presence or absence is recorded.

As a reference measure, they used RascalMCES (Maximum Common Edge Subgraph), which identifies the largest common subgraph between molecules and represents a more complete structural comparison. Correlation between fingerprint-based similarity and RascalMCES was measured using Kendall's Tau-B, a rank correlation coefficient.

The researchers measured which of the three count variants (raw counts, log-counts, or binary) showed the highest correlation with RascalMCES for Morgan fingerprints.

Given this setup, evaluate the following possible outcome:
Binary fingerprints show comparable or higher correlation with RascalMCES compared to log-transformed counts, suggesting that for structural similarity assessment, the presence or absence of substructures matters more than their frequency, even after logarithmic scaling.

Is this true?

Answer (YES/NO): NO